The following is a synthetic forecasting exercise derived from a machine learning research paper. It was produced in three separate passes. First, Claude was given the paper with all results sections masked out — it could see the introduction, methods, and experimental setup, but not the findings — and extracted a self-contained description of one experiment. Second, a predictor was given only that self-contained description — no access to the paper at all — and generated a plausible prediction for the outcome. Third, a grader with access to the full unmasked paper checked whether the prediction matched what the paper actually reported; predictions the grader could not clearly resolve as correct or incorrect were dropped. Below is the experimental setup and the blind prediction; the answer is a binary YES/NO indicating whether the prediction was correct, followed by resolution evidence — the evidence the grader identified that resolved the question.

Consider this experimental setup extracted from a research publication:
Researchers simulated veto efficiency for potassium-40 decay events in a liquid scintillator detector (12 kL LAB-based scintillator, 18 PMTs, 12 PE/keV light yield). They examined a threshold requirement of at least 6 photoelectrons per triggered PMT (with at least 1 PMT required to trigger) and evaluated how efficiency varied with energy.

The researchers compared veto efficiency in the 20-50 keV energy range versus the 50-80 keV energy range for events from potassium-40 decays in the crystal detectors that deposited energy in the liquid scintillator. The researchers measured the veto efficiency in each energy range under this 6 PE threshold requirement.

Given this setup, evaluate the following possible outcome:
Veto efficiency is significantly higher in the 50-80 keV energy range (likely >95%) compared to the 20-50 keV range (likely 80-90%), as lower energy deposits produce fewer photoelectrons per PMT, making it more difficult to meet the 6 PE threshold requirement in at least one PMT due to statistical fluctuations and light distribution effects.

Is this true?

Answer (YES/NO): NO